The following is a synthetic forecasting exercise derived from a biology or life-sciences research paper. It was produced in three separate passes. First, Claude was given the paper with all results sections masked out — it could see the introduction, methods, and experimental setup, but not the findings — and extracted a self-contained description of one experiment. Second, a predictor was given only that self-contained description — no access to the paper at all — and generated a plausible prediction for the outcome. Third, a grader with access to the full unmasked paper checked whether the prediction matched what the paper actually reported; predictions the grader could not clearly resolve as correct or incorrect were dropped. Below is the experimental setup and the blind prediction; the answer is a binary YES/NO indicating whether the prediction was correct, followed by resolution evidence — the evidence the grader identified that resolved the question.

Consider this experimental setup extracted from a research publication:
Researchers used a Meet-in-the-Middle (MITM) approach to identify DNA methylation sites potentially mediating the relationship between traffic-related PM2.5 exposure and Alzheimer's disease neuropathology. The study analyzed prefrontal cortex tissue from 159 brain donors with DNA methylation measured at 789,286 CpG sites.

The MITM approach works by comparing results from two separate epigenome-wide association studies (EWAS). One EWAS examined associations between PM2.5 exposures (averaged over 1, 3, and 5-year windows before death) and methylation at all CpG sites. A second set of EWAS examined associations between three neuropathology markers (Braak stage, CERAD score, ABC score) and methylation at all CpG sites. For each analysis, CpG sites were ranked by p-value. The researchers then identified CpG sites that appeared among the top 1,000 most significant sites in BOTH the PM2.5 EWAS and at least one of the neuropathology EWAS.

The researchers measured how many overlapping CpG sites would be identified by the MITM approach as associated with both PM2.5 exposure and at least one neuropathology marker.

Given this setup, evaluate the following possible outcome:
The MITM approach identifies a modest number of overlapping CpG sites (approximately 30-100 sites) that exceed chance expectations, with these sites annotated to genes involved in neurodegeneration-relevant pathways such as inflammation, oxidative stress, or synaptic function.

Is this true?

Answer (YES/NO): NO